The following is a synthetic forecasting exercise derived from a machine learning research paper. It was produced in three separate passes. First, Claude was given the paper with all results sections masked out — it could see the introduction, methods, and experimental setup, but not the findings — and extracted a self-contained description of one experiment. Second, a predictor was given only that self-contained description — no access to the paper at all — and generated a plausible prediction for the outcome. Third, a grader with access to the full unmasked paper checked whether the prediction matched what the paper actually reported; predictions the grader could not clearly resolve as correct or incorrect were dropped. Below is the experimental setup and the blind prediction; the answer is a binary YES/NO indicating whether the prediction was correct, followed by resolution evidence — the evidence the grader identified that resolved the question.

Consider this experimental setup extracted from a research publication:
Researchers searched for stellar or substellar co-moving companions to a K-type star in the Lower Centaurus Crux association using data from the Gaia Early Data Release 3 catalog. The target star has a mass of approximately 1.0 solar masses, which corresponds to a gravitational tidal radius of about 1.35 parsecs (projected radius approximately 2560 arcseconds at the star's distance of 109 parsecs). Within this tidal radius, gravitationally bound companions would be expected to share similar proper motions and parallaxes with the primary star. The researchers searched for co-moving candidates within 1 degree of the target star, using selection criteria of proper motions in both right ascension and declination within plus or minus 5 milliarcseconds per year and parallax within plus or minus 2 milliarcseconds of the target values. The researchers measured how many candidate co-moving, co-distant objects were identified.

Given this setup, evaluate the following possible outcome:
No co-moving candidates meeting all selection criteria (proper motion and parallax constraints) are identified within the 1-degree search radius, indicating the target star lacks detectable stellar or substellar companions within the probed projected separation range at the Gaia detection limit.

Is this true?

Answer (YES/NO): YES